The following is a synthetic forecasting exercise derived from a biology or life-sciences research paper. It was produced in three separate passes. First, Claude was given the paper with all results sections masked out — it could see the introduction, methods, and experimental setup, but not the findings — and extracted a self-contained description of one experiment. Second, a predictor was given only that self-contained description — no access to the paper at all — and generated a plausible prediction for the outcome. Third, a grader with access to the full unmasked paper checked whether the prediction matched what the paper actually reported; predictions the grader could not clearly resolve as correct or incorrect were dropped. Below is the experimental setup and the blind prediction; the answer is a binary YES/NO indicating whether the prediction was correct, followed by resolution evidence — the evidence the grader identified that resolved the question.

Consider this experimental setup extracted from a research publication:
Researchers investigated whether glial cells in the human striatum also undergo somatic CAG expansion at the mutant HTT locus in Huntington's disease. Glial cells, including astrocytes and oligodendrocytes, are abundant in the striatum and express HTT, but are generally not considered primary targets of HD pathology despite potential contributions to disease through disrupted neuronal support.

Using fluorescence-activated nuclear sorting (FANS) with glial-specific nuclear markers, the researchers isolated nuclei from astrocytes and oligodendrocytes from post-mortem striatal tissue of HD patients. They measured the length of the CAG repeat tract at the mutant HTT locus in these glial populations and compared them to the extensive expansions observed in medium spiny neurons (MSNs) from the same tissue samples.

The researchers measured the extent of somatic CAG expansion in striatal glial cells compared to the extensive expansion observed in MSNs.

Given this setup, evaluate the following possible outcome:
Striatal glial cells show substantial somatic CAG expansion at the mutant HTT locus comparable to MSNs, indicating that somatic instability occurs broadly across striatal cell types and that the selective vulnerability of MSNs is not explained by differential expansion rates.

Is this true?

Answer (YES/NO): NO